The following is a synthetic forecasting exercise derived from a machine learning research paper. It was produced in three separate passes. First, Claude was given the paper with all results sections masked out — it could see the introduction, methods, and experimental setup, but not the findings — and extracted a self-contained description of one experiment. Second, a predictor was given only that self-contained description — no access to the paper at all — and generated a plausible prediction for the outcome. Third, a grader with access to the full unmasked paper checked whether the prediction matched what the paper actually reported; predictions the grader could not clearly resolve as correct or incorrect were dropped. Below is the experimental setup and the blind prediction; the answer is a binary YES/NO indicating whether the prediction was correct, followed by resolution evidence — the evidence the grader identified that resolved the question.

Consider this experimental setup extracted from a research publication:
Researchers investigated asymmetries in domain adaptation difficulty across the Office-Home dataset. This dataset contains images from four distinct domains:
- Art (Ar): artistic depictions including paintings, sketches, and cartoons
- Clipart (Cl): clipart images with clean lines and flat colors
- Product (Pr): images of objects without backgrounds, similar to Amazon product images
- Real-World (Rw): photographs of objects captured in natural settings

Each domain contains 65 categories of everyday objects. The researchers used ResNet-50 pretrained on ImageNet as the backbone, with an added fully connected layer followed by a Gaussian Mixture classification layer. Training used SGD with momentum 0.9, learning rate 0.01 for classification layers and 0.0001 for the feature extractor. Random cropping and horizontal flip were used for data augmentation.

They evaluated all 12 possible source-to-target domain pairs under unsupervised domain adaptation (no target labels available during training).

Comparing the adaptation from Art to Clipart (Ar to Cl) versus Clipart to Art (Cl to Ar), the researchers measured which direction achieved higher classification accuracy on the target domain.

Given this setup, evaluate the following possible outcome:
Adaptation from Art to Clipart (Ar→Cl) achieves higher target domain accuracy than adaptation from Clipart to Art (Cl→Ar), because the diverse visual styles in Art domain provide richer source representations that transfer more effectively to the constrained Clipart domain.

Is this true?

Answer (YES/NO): NO